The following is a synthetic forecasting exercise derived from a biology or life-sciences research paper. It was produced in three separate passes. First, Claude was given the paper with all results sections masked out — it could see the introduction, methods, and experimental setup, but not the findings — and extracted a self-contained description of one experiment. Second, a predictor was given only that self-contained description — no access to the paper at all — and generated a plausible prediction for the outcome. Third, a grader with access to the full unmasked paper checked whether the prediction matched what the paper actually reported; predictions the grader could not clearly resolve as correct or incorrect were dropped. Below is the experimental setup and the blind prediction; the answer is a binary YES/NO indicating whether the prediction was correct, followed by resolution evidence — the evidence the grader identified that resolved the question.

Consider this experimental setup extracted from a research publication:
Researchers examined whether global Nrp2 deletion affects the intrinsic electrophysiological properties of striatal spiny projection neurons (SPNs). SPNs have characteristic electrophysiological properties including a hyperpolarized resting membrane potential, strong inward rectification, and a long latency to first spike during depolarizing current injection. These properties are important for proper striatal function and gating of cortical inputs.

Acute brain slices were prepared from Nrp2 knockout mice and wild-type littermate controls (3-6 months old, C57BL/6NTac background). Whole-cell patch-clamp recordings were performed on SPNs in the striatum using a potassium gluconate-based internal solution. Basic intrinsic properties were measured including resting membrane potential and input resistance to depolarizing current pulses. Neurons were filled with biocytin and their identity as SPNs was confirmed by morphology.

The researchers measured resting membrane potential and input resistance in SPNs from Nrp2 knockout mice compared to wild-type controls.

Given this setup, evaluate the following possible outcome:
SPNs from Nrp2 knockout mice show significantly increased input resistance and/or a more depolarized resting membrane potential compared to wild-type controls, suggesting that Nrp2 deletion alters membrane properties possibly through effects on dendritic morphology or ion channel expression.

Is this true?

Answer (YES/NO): YES